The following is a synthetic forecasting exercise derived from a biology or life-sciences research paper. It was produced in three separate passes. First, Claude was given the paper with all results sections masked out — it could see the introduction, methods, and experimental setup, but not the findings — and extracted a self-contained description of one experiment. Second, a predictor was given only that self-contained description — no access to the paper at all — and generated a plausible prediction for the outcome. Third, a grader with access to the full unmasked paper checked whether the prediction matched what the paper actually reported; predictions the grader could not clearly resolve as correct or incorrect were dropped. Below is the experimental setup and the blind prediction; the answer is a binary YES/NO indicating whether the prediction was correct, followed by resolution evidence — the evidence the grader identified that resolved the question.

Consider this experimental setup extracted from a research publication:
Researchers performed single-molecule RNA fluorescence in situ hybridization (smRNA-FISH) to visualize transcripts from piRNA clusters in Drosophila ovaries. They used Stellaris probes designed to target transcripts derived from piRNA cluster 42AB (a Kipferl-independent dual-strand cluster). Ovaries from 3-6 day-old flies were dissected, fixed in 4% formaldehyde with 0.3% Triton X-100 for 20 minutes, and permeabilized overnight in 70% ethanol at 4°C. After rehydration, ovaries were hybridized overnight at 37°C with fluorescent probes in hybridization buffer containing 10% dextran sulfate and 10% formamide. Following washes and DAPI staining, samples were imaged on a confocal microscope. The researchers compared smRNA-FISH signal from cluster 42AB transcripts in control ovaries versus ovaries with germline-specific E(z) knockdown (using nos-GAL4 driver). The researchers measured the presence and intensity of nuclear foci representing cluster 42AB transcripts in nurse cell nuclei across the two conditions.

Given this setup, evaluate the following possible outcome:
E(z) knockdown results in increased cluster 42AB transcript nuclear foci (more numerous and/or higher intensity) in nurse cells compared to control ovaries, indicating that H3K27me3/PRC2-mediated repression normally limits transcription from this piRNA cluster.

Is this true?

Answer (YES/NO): NO